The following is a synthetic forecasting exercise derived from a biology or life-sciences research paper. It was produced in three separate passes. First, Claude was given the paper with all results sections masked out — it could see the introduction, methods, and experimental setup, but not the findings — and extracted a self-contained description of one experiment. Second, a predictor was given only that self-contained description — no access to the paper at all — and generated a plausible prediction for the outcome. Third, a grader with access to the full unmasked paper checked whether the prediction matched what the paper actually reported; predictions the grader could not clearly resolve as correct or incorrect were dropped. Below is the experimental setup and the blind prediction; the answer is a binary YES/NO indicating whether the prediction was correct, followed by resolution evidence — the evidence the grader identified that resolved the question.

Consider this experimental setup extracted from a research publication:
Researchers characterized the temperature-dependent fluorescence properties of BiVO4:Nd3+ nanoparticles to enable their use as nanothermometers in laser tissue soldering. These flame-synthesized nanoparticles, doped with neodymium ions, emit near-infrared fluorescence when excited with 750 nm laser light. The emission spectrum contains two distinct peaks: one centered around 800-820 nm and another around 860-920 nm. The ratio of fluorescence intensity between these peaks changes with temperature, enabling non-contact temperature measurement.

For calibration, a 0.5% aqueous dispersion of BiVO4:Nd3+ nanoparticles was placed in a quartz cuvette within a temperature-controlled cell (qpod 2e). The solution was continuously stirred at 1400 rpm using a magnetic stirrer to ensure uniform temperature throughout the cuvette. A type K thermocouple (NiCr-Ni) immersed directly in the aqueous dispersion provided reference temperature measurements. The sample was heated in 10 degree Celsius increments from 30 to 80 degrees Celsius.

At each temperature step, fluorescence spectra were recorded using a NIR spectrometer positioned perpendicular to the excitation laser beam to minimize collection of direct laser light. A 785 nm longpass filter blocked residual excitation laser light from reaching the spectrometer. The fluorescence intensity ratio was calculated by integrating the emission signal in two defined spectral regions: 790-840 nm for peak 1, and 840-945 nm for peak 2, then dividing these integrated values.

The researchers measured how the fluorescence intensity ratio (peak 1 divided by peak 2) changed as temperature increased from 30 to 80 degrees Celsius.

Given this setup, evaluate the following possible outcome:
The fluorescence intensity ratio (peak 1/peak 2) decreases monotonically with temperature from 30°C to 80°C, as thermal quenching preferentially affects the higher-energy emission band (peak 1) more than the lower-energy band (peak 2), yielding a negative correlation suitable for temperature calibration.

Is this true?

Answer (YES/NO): NO